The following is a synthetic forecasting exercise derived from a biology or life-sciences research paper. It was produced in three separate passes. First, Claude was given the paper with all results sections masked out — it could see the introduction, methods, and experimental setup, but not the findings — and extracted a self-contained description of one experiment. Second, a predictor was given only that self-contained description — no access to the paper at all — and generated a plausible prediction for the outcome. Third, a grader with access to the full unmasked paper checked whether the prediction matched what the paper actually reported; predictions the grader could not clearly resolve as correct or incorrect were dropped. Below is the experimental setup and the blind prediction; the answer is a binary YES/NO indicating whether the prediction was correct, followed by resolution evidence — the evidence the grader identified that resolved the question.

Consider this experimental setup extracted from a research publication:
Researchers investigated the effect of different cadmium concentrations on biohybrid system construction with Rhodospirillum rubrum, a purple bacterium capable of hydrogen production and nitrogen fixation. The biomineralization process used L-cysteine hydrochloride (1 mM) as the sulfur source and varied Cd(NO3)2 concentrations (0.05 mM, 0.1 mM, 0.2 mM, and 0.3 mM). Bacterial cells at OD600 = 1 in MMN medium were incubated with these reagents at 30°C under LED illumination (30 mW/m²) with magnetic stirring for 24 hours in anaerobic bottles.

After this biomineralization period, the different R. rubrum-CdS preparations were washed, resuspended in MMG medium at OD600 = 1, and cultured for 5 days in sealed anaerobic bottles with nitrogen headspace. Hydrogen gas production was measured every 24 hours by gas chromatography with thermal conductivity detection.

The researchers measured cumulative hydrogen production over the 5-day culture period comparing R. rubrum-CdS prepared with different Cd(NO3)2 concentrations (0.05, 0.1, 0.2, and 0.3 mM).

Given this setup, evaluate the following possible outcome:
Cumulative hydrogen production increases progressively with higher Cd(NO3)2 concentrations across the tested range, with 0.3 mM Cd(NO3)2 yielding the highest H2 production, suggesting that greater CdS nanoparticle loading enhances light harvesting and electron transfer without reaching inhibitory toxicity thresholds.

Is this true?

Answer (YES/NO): NO